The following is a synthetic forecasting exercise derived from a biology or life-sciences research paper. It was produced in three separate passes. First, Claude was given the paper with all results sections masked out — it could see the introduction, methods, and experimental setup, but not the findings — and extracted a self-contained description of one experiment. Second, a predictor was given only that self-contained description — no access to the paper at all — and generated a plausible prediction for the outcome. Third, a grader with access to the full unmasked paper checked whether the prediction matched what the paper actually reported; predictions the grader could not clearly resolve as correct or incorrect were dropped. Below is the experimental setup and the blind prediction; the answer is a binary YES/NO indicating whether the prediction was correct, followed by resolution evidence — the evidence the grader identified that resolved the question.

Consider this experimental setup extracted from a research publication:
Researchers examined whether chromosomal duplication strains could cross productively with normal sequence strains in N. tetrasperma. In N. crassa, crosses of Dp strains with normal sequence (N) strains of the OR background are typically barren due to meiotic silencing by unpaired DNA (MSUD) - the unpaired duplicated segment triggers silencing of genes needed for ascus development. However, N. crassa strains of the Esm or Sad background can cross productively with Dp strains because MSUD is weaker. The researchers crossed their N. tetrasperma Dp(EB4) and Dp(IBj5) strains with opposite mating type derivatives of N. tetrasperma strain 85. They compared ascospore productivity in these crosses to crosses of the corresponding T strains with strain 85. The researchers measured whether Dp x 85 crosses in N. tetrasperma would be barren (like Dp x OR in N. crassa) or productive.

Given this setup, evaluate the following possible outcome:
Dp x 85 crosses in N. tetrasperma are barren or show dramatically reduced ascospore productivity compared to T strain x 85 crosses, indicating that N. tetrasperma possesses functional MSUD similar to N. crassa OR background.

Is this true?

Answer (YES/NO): NO